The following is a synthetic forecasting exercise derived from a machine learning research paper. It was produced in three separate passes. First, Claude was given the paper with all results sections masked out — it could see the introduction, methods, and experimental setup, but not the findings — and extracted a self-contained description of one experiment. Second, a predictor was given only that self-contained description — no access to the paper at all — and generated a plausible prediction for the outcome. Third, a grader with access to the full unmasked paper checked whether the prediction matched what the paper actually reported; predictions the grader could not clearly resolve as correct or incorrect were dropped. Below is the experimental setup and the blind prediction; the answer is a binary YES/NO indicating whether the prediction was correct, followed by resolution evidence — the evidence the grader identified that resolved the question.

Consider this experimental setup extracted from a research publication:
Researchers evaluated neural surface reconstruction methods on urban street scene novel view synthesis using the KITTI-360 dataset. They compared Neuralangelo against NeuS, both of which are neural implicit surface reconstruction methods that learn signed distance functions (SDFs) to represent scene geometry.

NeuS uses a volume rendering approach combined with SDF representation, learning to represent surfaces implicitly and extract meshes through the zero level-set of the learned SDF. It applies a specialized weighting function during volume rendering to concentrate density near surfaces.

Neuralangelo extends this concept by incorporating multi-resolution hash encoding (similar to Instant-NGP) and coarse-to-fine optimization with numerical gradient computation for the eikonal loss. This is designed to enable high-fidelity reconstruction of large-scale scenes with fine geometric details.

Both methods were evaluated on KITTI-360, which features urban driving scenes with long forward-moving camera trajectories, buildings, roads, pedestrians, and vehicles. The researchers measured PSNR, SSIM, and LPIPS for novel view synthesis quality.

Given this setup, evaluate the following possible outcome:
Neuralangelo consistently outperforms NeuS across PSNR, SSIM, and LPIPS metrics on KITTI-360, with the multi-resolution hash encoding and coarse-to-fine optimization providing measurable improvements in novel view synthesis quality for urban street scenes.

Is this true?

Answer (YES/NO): NO